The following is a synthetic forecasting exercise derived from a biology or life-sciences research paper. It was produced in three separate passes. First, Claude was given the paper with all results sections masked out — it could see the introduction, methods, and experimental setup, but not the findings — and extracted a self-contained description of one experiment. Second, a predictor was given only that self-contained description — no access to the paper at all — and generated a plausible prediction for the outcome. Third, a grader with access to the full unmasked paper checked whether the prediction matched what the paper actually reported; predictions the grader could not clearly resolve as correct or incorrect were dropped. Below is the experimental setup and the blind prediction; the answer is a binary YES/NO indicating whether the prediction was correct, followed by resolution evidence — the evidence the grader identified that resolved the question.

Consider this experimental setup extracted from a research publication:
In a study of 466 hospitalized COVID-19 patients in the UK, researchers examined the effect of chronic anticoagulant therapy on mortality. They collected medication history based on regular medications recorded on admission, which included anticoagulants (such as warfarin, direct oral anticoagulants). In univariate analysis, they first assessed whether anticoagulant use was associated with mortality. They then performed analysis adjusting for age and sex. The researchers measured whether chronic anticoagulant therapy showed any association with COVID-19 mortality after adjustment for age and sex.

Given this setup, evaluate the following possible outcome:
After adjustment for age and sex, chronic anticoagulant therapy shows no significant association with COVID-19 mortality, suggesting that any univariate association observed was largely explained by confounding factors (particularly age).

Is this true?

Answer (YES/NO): NO